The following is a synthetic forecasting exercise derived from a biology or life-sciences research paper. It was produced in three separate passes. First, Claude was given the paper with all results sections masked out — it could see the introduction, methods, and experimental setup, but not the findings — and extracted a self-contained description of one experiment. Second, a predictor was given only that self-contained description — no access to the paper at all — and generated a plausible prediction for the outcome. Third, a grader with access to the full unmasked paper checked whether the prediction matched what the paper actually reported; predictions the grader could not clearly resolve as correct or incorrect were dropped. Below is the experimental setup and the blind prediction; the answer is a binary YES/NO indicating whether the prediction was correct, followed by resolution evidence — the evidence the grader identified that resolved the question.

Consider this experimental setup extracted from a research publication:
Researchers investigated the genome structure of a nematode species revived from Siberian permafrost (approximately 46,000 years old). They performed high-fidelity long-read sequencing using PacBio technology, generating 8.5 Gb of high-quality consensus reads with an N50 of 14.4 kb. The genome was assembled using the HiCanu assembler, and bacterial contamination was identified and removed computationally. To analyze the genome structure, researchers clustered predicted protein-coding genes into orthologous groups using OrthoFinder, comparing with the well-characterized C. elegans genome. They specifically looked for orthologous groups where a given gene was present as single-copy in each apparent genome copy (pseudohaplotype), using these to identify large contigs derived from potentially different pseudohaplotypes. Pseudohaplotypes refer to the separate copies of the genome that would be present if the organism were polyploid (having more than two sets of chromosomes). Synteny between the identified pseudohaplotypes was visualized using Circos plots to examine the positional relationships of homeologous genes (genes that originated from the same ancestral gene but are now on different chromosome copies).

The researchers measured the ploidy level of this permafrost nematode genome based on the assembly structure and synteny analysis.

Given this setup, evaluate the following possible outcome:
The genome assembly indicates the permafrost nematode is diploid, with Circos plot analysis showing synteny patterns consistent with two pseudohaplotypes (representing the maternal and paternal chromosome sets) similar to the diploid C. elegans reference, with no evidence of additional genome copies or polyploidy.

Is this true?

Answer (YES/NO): NO